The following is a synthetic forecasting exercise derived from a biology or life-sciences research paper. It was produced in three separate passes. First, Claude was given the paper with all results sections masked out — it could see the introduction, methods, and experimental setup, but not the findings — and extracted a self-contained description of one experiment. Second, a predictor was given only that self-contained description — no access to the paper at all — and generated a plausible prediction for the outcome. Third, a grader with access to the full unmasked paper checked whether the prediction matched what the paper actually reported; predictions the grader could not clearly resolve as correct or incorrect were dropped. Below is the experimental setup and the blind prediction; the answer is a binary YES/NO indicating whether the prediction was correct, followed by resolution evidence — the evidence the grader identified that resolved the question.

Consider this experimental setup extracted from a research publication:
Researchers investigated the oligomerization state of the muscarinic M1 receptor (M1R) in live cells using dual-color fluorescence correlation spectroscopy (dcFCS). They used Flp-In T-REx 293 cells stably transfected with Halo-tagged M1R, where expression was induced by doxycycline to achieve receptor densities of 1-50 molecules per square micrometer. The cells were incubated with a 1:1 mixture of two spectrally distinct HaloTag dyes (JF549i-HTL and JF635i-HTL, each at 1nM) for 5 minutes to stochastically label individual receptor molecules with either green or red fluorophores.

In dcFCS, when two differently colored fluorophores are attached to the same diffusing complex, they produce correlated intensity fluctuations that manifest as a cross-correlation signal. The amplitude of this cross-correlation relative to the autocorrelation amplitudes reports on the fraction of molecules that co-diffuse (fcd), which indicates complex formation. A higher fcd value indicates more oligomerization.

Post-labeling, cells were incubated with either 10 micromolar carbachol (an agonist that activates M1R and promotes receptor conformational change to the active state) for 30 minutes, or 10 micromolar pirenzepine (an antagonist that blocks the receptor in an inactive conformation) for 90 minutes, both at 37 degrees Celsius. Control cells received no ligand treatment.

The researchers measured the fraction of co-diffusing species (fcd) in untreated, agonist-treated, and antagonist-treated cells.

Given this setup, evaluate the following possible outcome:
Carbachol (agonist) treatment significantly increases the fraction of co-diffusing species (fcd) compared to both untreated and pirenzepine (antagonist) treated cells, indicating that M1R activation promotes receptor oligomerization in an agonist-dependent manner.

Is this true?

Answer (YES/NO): NO